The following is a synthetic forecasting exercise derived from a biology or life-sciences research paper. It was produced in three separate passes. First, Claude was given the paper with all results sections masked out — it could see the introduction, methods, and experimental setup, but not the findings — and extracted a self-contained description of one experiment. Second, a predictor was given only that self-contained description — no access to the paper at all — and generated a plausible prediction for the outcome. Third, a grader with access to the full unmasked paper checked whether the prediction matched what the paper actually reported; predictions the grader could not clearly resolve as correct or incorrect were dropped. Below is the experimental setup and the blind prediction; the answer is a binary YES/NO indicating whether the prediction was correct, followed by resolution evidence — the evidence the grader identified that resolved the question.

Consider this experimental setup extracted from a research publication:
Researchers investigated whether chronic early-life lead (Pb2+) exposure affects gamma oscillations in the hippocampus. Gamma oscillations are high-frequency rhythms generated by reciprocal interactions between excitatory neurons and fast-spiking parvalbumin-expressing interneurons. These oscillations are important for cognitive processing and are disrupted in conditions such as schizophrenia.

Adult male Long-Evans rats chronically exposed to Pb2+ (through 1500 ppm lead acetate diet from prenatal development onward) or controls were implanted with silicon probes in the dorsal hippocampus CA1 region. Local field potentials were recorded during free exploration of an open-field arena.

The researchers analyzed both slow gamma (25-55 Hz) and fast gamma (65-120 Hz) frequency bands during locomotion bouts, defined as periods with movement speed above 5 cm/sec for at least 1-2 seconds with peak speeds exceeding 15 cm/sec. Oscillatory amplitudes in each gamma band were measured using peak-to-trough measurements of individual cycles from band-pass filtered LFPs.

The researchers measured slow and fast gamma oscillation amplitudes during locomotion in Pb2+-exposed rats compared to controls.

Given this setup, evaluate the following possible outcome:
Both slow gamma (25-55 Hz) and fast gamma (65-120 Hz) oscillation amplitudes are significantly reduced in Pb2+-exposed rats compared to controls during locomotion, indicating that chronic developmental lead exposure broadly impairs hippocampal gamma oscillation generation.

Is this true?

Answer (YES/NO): NO